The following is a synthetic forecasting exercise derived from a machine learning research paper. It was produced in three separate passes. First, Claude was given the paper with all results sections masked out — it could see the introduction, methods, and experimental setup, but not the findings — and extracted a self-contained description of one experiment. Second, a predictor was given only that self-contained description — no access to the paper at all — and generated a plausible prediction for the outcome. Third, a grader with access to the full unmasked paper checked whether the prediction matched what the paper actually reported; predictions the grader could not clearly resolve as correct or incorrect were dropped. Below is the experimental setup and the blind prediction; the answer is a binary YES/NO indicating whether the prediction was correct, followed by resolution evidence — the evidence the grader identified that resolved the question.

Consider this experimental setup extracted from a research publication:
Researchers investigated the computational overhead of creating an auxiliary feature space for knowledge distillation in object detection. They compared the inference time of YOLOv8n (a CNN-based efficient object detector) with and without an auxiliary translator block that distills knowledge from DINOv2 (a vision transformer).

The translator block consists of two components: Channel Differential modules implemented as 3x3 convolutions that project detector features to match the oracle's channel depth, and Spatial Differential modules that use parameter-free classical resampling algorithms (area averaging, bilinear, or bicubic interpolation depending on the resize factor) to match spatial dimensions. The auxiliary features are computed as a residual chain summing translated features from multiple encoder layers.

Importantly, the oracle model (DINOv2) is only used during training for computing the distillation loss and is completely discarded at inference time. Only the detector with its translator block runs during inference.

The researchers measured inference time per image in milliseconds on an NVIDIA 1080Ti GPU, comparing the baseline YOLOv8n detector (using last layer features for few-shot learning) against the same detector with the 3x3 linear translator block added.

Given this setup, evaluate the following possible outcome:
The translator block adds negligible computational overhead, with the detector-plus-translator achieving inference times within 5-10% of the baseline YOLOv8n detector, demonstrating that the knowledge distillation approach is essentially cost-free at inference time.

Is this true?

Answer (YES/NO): YES